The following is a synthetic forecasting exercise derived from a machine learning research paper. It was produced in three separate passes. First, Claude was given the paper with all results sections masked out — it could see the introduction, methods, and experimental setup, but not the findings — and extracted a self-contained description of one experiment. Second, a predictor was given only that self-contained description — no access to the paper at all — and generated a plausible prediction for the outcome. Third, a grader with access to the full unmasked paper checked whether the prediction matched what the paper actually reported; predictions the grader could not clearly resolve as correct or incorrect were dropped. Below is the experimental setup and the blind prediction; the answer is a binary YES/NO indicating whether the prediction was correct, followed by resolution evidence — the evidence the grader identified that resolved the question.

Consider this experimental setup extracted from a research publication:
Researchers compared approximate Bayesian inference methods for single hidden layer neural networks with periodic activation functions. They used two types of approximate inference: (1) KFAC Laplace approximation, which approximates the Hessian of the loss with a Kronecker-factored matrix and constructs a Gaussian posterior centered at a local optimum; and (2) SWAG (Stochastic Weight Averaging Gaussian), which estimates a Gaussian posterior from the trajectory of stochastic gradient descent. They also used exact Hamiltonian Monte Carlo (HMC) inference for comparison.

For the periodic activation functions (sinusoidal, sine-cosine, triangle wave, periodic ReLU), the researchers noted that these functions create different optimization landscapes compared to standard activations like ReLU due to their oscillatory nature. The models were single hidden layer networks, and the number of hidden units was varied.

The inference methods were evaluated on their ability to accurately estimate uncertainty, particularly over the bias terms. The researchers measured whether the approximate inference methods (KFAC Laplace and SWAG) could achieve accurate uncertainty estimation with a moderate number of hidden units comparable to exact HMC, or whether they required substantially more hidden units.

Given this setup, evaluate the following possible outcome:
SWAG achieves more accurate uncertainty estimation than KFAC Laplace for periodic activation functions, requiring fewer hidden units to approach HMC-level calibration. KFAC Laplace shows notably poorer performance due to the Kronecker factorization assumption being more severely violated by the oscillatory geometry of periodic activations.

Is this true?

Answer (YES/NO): NO